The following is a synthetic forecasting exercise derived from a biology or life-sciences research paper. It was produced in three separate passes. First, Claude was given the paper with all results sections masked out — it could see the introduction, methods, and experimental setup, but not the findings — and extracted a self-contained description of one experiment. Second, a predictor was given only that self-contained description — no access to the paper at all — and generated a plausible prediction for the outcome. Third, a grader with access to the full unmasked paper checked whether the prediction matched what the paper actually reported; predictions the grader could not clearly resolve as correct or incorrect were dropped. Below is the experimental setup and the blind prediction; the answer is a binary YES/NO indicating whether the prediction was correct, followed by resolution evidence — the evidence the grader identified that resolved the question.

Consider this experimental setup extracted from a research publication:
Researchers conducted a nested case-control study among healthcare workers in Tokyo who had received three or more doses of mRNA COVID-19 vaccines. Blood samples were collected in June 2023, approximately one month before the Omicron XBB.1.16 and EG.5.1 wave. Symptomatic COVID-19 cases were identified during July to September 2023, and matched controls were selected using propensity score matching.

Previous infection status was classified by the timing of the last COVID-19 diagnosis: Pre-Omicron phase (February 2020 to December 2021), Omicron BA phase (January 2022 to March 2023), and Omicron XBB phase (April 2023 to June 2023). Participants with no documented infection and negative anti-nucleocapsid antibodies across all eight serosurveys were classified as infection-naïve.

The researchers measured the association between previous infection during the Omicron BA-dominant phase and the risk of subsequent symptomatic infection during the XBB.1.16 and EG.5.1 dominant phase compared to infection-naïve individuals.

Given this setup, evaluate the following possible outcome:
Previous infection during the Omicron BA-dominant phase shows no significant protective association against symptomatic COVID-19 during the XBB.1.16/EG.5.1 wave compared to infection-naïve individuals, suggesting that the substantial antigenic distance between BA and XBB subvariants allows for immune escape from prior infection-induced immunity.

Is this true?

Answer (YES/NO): NO